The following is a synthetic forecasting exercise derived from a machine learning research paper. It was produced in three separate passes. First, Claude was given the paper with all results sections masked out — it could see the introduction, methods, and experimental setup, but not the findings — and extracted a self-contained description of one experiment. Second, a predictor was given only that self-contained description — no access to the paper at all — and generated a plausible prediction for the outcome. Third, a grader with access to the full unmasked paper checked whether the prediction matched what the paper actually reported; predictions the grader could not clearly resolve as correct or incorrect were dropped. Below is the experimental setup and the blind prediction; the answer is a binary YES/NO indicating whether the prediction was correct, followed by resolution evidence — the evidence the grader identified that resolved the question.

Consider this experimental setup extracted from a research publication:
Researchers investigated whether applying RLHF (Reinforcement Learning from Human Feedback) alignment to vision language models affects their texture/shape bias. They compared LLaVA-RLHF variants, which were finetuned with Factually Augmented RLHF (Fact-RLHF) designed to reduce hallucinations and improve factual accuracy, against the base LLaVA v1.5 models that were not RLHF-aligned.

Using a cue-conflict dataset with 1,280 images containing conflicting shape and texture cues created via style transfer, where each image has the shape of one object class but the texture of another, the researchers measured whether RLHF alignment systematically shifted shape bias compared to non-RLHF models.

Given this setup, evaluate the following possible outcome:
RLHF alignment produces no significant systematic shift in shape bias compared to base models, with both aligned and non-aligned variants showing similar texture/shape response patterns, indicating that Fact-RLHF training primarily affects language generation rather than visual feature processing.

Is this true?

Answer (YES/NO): NO